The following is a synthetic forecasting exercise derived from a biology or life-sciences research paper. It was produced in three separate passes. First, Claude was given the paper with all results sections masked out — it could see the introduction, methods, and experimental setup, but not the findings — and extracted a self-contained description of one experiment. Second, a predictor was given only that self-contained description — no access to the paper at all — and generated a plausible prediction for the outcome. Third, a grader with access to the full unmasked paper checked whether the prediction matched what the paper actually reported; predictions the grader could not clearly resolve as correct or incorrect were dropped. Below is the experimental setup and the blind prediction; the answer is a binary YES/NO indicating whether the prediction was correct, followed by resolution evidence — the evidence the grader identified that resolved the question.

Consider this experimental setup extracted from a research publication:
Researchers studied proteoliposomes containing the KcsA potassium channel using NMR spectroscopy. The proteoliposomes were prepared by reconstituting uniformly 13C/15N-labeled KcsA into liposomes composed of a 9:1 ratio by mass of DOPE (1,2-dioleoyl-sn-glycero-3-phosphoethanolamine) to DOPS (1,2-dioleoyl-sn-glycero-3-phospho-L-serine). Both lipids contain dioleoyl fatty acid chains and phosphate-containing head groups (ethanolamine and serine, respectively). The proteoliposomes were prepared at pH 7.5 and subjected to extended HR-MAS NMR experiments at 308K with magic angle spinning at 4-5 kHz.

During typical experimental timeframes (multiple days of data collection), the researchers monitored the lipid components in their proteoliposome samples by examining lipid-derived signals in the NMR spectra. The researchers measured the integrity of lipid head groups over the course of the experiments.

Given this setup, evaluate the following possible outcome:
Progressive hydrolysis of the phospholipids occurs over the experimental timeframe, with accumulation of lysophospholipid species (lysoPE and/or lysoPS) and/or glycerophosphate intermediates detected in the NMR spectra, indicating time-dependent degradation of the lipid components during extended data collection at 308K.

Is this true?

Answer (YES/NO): NO